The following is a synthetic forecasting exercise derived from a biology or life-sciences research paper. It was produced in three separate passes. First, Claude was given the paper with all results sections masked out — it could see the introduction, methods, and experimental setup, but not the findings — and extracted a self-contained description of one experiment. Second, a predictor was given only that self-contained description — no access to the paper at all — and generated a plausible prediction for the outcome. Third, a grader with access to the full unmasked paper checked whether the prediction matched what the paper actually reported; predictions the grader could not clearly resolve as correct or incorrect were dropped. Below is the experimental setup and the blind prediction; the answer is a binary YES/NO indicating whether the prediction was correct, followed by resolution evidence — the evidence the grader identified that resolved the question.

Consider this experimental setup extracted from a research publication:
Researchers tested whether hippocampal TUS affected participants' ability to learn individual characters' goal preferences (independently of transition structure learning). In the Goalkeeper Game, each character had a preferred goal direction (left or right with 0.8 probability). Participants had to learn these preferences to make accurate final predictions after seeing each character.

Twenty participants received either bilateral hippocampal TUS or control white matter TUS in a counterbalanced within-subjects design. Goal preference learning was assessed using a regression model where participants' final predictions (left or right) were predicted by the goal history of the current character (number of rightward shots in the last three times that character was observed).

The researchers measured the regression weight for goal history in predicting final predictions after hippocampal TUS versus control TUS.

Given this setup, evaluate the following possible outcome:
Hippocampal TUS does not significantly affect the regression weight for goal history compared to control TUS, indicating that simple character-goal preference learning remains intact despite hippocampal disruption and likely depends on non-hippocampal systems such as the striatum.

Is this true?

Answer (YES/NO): YES